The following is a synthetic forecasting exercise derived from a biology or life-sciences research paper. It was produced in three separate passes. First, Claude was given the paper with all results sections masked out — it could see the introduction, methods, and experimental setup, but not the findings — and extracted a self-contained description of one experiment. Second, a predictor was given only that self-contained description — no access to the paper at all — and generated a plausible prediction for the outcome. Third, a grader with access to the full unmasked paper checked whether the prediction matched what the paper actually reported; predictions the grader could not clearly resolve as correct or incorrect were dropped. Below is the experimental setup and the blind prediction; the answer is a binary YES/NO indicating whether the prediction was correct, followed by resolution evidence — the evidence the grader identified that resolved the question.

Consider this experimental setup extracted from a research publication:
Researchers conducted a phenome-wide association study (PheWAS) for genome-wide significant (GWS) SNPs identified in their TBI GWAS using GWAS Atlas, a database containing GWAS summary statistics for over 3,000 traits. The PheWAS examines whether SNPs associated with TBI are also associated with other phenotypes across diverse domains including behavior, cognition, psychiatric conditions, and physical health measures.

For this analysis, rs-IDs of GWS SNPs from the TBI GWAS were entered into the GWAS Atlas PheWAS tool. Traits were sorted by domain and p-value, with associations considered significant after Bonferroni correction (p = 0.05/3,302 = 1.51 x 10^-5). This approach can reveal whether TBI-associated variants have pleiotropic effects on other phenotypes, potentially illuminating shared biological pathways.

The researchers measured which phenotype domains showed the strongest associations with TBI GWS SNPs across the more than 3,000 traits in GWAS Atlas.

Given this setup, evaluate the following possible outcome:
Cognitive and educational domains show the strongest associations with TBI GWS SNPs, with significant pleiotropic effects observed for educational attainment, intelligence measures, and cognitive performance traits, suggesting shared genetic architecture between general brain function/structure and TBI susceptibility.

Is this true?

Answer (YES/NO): NO